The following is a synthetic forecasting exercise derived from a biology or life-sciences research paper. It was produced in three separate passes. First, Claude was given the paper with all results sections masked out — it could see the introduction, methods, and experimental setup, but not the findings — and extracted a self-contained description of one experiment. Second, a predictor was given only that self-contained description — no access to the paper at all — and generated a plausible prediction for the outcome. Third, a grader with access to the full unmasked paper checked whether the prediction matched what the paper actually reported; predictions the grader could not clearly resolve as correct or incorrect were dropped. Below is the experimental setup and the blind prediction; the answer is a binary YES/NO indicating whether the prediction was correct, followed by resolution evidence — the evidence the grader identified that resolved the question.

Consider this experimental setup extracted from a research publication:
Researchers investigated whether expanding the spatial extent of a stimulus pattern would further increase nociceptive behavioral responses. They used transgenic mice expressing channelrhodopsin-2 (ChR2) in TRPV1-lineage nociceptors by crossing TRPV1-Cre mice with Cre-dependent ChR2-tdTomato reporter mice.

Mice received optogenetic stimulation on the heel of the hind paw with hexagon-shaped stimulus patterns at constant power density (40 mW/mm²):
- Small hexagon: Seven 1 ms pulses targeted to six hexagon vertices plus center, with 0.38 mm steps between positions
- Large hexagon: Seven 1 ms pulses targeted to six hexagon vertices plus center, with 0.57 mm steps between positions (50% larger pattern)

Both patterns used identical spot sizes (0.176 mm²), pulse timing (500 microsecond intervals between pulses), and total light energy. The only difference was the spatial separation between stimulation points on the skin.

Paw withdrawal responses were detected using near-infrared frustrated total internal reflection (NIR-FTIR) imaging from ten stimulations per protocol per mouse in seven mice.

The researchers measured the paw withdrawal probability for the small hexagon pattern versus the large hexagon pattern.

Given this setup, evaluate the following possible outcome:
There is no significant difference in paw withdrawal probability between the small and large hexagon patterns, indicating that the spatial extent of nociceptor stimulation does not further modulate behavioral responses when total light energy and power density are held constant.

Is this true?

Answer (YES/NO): YES